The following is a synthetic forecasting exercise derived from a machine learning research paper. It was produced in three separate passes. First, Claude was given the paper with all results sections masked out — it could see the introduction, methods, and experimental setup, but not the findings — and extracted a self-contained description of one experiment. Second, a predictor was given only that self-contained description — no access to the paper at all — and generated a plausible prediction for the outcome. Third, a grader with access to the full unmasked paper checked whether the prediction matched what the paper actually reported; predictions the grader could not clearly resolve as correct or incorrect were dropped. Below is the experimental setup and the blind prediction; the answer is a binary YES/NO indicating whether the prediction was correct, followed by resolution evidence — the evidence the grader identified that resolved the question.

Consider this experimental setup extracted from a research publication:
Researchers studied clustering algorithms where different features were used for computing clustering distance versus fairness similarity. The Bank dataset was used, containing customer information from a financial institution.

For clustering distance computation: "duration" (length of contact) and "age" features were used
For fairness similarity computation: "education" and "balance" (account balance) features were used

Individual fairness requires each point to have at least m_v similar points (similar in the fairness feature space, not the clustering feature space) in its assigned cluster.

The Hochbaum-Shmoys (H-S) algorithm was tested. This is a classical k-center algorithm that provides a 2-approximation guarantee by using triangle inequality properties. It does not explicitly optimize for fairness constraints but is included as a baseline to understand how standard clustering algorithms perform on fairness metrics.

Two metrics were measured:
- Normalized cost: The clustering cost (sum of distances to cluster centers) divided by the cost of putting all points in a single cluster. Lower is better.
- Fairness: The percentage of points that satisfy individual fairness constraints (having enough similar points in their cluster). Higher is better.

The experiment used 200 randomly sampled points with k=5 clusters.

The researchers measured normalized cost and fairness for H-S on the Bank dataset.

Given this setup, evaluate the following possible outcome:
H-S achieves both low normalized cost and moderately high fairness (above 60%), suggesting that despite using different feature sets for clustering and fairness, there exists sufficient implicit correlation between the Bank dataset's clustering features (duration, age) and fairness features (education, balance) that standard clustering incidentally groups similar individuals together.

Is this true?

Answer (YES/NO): YES